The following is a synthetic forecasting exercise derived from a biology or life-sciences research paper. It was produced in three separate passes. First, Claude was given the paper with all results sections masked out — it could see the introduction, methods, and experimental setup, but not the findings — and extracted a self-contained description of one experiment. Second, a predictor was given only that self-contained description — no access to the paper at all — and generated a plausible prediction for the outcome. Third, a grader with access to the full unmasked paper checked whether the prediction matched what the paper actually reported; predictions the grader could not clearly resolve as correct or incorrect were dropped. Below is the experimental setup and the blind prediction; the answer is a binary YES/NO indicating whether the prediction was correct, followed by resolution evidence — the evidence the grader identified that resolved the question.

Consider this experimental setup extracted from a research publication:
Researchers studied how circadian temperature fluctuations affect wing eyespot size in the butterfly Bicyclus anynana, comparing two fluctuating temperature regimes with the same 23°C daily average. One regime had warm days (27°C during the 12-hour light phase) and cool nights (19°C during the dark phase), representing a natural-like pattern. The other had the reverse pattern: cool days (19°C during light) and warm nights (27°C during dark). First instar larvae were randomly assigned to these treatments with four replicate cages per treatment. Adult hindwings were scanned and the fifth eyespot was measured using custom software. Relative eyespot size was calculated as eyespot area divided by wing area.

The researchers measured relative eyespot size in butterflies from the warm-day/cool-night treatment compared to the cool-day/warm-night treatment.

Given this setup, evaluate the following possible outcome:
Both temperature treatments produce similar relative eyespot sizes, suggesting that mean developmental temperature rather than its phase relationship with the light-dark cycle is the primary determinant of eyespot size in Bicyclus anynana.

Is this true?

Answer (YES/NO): NO